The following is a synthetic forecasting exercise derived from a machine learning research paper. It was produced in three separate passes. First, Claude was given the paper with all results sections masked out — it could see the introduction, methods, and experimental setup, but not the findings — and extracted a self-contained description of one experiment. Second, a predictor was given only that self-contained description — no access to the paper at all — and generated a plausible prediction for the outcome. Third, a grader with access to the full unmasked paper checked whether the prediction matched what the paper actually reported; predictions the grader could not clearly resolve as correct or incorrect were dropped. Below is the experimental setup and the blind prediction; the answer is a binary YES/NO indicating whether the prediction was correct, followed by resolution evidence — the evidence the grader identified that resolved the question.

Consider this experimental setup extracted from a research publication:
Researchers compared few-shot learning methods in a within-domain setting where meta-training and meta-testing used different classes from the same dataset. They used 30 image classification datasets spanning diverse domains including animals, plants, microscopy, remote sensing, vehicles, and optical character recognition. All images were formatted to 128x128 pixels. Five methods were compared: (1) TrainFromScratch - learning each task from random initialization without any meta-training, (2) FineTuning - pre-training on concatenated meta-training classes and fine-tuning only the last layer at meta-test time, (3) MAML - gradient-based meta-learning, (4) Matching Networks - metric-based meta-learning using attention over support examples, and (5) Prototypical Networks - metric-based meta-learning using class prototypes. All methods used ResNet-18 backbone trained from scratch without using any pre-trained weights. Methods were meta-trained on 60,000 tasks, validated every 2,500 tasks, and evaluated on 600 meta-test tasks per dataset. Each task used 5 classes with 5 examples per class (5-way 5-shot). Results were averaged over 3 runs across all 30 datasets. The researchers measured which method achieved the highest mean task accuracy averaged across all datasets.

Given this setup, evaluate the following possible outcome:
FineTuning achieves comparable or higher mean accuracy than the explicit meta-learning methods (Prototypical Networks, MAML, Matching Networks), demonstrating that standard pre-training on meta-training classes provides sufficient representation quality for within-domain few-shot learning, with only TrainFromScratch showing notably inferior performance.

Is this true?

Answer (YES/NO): NO